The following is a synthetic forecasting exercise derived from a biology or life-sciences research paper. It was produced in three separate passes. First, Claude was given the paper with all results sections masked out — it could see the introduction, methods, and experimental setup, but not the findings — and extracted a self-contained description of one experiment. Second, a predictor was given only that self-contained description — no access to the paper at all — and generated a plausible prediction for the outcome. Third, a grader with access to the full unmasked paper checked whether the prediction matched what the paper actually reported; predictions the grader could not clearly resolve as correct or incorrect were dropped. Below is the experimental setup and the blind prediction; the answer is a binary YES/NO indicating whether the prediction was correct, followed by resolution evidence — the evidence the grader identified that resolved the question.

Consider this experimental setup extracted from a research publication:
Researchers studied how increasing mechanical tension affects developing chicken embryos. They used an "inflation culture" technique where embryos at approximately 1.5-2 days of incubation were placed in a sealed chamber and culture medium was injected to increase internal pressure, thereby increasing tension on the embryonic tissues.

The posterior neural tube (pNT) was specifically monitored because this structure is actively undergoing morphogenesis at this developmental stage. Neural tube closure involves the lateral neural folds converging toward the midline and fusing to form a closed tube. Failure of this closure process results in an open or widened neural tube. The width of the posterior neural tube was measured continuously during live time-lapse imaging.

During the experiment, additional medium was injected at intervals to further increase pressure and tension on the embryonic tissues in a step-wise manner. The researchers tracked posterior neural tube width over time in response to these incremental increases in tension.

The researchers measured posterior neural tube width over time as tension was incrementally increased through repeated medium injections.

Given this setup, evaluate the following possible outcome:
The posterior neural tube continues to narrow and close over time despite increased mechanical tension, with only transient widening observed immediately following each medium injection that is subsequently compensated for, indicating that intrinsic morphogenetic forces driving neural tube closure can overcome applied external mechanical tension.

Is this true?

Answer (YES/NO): NO